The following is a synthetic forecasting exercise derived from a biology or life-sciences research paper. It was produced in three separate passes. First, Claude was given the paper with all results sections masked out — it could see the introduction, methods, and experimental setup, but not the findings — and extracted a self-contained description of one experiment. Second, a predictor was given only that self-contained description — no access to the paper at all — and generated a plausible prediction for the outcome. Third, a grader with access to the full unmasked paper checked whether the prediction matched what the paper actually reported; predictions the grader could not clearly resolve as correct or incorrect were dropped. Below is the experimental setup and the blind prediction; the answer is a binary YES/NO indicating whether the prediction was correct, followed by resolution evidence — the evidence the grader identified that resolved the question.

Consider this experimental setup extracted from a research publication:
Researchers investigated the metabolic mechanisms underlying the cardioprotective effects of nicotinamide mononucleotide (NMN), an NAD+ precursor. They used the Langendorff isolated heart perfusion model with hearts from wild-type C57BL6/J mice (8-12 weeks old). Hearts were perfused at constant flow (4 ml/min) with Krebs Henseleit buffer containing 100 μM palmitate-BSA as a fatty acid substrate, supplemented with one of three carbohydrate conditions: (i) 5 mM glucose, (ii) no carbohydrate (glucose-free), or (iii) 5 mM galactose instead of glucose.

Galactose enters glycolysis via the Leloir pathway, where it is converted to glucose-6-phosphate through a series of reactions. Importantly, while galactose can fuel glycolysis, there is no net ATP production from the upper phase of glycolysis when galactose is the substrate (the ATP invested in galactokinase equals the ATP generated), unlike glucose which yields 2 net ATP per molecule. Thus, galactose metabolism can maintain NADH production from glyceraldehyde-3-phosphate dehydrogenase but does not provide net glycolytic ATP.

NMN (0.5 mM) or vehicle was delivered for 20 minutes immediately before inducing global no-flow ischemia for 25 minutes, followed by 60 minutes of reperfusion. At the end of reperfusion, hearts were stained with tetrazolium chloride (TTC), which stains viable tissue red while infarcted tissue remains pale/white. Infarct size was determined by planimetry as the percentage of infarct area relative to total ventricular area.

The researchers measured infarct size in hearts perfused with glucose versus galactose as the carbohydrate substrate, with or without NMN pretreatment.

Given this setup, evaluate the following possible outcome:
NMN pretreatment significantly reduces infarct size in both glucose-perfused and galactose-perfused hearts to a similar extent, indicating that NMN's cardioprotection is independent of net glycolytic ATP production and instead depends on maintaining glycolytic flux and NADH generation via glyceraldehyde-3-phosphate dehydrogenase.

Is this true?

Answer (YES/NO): NO